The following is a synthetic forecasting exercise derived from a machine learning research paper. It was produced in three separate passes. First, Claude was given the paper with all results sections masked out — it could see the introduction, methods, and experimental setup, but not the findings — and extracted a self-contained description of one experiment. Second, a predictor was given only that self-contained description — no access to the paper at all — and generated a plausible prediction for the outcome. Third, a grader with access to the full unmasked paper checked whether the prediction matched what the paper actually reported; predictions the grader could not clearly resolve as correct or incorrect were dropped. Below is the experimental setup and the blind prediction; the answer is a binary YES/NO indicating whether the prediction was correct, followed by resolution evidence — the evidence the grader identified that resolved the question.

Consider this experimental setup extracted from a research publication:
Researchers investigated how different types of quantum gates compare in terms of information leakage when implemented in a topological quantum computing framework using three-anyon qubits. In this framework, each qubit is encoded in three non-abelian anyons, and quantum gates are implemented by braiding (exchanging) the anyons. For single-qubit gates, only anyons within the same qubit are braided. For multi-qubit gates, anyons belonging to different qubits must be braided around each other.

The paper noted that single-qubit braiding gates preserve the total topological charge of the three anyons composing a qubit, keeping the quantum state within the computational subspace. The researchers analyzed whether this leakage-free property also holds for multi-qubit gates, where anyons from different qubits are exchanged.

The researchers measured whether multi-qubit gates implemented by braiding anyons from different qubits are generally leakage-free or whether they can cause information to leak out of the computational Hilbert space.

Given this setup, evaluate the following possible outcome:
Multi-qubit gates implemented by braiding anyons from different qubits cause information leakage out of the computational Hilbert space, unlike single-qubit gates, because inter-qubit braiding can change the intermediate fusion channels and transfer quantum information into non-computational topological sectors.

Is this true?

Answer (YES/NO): NO